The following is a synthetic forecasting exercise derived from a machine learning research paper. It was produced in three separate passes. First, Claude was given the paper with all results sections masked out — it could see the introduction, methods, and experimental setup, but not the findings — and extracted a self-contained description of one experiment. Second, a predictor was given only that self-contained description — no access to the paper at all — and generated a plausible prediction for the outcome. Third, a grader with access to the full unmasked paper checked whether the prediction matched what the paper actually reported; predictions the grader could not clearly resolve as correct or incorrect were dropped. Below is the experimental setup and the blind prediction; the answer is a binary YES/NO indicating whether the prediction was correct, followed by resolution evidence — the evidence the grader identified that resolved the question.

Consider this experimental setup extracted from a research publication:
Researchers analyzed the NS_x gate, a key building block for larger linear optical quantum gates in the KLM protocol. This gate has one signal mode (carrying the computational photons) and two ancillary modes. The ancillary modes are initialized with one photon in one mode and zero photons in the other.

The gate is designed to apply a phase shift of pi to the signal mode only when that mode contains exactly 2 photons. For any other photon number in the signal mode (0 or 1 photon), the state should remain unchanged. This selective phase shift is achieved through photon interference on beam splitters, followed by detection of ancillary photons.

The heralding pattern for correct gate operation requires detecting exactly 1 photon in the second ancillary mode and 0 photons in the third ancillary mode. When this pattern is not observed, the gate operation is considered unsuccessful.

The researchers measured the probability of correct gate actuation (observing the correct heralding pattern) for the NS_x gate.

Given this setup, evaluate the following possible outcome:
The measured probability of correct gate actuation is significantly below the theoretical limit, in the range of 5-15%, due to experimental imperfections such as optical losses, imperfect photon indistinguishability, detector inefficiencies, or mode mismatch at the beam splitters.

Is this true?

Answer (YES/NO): NO